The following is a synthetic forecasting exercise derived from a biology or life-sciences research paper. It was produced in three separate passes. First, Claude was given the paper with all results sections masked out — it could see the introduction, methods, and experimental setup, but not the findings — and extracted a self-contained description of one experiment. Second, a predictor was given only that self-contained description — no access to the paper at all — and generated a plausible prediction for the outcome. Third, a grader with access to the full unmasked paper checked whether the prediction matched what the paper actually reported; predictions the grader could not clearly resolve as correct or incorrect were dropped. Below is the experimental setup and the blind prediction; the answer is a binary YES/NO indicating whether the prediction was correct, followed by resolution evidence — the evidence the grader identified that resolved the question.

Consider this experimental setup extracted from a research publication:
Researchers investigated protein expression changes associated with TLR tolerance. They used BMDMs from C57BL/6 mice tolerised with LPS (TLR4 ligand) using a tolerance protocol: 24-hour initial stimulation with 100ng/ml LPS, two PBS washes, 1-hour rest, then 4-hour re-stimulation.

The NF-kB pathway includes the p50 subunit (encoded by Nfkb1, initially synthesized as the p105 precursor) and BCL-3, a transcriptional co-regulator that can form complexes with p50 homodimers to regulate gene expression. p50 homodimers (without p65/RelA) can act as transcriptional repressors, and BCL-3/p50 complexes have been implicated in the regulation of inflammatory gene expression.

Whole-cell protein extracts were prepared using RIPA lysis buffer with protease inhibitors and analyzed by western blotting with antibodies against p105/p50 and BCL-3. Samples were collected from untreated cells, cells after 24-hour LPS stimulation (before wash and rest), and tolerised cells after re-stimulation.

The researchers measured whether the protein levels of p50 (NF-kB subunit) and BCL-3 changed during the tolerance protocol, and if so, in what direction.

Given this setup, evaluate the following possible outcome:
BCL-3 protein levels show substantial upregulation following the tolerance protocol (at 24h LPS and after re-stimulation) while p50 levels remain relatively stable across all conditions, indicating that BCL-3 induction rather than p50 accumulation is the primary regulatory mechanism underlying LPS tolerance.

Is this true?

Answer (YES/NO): NO